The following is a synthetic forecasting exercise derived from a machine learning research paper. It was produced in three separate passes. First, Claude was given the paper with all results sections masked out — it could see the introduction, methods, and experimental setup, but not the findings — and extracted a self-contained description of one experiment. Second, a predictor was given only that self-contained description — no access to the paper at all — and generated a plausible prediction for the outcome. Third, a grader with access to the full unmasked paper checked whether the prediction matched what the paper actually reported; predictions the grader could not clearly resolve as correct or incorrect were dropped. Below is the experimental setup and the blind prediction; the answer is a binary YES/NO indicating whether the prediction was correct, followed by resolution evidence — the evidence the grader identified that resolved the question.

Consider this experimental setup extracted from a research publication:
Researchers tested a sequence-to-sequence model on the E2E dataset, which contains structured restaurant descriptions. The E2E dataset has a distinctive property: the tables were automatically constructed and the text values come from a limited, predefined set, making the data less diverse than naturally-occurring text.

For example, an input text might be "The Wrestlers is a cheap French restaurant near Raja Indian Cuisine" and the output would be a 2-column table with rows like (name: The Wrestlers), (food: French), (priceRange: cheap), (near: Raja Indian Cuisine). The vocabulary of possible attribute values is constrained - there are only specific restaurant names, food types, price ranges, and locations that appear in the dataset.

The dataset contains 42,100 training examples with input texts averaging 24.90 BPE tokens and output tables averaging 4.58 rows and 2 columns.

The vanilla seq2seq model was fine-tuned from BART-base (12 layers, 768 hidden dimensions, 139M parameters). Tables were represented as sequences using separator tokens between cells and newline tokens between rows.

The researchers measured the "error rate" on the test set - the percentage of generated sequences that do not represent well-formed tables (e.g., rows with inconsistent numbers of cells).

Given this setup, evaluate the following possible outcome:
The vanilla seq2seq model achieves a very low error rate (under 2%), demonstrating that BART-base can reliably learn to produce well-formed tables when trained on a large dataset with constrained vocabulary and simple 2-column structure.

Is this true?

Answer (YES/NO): YES